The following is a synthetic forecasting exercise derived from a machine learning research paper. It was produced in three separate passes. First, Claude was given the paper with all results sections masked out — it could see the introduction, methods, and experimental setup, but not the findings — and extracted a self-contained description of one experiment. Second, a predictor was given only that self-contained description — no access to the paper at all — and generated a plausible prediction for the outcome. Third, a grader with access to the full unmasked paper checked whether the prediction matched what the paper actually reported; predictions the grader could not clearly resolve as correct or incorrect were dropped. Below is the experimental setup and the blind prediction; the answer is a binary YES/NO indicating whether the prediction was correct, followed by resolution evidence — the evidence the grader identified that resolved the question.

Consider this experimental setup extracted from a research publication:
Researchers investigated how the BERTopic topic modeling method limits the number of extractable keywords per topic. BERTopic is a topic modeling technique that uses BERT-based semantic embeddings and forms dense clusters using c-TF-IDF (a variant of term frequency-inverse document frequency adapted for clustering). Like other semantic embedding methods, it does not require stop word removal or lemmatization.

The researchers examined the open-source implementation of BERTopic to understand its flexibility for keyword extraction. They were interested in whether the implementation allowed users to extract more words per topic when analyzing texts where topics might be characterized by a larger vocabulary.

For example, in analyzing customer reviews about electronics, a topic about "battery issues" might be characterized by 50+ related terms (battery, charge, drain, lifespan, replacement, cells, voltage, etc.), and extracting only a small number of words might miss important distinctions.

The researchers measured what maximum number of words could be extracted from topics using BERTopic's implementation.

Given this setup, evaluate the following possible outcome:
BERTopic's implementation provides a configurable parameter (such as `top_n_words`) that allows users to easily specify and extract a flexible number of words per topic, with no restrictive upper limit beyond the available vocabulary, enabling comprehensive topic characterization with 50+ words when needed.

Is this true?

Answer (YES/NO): NO